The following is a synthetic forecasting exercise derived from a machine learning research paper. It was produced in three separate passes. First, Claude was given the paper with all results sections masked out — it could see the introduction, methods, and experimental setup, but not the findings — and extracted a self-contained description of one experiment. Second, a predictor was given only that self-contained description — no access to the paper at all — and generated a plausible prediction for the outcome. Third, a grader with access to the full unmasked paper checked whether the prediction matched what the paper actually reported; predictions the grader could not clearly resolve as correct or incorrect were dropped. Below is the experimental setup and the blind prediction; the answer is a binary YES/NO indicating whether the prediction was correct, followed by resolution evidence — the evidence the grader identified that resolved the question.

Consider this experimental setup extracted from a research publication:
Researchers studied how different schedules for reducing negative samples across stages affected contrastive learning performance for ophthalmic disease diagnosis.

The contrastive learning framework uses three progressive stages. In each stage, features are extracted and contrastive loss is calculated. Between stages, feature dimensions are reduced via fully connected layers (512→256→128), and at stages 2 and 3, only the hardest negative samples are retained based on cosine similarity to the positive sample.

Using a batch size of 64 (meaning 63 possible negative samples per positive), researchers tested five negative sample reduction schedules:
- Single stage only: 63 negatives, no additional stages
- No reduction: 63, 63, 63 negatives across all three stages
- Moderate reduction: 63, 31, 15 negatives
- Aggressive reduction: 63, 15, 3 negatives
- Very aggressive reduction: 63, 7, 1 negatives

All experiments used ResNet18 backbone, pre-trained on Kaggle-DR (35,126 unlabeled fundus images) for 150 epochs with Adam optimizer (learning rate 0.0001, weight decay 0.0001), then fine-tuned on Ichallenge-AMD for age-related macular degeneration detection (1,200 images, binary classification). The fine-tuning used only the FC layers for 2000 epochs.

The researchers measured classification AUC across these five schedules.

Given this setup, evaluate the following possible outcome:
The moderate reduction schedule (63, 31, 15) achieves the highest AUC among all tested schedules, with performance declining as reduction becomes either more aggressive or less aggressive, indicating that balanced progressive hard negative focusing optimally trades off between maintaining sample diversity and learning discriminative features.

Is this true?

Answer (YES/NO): YES